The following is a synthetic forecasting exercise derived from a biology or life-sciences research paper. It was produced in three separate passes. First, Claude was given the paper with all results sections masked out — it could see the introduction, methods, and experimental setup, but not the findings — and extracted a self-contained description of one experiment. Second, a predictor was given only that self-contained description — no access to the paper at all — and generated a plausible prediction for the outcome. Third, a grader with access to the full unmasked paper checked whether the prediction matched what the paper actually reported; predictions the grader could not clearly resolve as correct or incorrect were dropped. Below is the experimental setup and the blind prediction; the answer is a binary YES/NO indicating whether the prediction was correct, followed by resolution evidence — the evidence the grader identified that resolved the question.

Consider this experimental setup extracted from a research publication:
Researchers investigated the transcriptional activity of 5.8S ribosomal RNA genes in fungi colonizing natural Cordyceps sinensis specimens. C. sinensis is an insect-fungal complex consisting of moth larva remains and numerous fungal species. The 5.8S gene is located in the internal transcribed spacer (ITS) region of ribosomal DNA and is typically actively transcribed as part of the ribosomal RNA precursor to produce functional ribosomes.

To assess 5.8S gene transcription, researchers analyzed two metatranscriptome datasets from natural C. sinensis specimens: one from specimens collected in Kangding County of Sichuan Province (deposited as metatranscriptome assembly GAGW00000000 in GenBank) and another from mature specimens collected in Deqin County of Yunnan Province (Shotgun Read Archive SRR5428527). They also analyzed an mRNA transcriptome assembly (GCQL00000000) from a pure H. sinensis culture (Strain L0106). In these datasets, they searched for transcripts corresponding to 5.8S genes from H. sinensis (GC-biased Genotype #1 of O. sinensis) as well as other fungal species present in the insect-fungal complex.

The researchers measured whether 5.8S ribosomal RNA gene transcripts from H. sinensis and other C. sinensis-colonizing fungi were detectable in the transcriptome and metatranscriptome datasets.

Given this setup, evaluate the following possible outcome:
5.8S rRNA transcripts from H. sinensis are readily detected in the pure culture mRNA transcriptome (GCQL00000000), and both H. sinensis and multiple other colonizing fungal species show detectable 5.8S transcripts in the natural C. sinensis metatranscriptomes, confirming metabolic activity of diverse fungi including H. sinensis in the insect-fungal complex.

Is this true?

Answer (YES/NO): NO